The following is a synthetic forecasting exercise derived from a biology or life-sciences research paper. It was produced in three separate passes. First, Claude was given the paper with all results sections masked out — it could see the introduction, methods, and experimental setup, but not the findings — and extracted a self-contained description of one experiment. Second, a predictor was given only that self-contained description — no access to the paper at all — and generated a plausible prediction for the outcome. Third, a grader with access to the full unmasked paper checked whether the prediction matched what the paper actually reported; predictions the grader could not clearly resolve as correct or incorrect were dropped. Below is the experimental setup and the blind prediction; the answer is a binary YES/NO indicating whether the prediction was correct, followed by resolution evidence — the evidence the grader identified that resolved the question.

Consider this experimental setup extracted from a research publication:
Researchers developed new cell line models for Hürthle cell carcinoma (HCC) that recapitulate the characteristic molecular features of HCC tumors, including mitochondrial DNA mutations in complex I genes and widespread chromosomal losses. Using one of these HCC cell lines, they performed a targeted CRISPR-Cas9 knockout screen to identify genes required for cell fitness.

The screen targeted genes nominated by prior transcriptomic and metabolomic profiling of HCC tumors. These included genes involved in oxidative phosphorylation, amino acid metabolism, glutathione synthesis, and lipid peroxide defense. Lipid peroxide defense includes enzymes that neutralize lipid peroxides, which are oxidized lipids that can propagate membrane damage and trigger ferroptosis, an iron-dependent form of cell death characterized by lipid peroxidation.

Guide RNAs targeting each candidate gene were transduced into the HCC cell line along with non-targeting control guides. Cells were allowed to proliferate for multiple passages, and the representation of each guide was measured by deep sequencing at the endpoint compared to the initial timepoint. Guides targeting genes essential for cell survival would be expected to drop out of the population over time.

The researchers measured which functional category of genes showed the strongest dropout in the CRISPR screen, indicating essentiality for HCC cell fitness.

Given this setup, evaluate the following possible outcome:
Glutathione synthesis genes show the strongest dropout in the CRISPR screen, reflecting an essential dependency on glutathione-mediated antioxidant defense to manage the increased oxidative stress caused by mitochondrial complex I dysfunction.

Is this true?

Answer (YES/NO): NO